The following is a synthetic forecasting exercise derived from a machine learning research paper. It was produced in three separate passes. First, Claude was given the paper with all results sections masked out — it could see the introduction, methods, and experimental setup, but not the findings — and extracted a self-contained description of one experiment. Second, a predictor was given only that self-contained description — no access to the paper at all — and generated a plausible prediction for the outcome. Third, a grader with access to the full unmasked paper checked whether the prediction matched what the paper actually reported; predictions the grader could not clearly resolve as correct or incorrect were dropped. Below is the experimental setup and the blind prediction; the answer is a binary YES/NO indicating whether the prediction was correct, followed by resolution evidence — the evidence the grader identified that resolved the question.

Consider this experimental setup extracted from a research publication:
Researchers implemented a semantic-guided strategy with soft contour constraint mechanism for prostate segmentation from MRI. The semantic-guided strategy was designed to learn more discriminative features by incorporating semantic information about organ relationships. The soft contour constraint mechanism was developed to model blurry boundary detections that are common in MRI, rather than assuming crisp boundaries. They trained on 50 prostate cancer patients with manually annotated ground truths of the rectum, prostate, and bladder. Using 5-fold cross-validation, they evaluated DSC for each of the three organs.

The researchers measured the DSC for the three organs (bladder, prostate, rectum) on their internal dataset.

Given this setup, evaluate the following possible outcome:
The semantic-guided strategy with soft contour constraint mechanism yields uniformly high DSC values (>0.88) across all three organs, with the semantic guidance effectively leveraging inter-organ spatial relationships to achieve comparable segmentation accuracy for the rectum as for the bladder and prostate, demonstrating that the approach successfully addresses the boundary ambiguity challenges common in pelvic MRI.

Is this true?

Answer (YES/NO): NO